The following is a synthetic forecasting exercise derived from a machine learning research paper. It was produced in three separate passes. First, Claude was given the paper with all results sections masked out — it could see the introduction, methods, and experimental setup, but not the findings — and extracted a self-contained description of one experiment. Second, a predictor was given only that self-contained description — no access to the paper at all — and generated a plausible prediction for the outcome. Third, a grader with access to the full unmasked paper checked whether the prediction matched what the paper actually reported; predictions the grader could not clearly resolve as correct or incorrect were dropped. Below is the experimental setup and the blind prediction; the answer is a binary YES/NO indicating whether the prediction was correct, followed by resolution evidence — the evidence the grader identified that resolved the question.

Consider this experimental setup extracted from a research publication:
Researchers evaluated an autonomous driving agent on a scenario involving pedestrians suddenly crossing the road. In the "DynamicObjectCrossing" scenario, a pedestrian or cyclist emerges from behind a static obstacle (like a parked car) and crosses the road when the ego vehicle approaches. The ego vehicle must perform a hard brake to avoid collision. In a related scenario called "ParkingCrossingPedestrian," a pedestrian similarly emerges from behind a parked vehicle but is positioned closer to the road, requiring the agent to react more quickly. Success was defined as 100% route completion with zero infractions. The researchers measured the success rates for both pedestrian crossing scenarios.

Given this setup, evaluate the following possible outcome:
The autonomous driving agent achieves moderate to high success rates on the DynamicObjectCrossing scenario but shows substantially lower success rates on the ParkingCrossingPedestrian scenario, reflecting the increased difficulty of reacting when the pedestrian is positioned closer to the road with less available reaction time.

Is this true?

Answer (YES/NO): NO